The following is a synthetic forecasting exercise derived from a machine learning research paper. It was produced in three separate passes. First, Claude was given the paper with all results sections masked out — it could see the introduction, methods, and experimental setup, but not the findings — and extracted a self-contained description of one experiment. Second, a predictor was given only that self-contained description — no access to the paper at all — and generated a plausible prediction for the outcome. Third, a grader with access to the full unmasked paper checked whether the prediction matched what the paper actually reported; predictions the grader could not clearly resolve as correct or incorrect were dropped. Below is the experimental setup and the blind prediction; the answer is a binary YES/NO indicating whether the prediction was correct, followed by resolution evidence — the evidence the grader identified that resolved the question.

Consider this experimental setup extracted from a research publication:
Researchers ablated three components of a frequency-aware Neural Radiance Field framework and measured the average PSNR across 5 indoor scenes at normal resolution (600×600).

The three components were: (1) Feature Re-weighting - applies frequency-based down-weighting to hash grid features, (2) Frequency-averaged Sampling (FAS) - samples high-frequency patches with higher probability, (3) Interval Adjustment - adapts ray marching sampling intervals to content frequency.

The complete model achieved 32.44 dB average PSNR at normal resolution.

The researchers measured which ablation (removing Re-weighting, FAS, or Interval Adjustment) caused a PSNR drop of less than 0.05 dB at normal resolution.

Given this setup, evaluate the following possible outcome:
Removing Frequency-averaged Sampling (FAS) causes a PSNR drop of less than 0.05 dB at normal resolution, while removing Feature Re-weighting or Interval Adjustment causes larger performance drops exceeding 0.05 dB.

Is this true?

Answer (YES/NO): NO